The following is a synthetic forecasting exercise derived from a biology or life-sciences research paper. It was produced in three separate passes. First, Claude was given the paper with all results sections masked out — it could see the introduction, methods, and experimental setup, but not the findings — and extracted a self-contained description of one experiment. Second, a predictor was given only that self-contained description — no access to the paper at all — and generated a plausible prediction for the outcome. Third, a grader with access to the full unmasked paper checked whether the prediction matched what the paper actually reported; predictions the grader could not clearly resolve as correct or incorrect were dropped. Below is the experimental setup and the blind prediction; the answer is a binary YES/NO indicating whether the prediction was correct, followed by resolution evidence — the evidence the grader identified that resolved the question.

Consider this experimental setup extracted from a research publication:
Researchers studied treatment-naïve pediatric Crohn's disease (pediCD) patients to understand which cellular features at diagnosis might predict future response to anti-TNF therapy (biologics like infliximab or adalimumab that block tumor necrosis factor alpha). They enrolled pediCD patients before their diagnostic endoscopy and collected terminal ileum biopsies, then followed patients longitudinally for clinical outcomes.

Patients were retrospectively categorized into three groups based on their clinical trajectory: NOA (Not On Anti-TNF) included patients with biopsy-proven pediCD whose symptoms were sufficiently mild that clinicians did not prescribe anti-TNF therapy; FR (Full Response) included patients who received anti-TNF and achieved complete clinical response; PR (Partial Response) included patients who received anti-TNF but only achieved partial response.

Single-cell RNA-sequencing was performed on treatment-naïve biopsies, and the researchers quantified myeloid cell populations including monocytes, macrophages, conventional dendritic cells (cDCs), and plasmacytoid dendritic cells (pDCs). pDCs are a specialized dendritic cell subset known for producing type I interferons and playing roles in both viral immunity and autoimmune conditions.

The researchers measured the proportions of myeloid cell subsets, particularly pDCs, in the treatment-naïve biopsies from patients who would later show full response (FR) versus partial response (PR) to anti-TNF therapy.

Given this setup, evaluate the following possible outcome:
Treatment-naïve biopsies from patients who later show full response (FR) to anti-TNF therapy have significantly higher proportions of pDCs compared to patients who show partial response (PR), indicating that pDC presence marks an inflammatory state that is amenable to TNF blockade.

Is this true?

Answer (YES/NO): NO